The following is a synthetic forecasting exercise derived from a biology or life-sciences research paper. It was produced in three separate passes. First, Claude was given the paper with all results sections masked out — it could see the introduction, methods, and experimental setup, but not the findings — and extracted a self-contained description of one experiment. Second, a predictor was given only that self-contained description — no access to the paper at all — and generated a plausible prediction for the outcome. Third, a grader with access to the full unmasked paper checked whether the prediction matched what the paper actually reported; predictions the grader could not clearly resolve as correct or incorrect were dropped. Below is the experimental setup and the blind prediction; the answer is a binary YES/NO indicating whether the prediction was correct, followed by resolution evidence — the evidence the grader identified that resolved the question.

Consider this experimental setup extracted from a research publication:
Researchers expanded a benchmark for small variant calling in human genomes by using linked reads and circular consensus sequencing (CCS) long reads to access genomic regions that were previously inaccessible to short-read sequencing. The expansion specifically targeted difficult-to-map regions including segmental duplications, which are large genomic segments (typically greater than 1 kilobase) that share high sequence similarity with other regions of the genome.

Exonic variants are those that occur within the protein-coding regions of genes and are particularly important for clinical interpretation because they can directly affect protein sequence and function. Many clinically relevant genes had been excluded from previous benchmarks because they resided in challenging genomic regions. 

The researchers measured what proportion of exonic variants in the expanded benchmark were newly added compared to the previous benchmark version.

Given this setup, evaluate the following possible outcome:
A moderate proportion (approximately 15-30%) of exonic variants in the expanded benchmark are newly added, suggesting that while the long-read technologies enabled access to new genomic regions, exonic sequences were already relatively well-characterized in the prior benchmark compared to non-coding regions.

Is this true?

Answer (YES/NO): YES